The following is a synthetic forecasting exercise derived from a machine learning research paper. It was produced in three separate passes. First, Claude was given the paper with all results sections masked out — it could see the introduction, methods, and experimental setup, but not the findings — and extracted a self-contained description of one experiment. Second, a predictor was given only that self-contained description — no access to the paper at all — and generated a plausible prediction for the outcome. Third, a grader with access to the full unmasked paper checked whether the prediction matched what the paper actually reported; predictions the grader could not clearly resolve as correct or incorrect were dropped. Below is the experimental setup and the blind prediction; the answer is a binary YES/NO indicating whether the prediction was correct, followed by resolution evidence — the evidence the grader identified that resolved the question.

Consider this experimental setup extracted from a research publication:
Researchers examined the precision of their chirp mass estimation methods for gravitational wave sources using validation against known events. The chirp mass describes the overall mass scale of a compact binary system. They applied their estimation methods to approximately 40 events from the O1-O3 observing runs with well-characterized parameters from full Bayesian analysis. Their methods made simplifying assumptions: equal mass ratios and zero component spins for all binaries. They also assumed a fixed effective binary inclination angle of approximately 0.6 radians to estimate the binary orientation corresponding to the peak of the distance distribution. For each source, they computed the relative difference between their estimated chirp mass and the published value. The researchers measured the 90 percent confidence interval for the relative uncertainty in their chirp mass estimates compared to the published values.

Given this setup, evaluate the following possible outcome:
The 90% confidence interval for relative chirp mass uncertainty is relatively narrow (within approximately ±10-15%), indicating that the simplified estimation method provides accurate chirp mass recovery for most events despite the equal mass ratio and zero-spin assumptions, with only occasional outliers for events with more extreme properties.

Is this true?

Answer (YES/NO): NO